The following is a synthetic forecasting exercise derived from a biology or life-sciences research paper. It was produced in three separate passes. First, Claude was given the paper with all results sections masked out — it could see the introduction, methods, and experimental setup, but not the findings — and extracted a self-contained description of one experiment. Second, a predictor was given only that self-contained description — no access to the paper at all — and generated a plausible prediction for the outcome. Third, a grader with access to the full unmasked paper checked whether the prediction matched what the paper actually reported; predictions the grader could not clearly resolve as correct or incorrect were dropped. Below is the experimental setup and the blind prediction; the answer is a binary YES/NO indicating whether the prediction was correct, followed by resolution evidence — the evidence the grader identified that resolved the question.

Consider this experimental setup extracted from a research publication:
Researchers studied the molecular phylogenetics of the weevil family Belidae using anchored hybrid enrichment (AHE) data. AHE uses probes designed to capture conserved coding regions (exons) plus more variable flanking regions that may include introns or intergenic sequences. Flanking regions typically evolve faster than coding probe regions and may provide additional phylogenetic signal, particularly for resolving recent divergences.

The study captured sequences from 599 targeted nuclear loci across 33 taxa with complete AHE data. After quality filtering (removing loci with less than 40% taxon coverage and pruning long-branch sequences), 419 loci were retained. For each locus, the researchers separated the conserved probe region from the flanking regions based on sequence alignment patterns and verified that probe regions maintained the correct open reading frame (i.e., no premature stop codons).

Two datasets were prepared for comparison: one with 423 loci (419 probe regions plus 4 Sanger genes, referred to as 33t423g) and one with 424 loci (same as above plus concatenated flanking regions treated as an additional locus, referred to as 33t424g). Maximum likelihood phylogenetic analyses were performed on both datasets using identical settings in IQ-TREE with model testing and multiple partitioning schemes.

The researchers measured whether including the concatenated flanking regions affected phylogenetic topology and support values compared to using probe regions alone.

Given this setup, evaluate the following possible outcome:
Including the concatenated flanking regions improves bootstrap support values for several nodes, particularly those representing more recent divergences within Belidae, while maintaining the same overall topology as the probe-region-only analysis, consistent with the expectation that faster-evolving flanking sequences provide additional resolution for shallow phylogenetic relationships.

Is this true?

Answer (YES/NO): NO